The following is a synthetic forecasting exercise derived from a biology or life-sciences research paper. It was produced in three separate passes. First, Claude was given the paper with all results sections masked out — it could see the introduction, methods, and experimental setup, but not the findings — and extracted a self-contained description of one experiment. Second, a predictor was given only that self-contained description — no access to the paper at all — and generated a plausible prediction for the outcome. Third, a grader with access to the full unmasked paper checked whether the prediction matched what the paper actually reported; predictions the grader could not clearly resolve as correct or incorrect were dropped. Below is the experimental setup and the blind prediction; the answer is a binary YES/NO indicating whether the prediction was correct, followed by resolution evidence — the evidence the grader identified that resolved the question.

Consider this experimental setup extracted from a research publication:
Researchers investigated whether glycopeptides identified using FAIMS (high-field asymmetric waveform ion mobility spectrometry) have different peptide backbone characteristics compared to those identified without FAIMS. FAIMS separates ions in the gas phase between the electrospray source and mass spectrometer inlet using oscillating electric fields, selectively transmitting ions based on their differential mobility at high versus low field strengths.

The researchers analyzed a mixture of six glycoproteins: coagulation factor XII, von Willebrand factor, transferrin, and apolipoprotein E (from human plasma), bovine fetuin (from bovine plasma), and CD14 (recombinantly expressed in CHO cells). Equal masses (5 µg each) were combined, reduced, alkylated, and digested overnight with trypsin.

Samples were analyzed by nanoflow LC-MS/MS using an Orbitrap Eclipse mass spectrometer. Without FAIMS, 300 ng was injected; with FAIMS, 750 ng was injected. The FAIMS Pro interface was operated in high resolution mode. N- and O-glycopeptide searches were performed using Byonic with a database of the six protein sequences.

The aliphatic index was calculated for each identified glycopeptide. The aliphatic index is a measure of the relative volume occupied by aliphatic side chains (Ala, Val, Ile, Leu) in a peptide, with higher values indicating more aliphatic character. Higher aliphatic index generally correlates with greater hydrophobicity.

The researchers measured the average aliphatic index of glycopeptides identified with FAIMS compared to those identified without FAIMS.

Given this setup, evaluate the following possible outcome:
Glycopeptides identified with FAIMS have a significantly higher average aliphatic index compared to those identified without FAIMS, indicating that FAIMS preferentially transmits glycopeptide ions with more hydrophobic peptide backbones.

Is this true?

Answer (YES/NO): NO